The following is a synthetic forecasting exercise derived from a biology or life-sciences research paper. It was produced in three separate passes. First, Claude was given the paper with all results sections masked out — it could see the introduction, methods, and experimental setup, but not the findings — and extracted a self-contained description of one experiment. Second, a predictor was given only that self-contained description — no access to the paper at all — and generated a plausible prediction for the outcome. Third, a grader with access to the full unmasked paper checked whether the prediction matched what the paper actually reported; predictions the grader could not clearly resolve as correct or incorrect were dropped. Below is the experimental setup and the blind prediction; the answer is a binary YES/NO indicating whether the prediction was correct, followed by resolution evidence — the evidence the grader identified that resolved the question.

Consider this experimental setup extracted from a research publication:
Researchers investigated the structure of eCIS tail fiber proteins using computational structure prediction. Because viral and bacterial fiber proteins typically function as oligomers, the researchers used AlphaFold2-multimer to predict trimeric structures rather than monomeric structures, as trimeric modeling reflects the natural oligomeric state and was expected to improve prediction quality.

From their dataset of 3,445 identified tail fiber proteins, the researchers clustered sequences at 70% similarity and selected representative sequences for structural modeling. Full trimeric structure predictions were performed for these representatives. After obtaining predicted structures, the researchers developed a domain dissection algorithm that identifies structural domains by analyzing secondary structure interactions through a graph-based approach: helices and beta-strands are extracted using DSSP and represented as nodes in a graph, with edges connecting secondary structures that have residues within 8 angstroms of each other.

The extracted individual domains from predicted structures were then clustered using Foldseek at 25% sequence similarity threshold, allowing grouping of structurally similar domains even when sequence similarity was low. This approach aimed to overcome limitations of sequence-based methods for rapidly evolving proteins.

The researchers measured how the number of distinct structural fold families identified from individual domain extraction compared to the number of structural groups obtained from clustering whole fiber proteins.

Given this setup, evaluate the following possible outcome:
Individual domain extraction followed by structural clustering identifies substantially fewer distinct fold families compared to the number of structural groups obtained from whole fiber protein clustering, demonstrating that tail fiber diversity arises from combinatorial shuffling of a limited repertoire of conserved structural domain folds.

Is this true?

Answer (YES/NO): NO